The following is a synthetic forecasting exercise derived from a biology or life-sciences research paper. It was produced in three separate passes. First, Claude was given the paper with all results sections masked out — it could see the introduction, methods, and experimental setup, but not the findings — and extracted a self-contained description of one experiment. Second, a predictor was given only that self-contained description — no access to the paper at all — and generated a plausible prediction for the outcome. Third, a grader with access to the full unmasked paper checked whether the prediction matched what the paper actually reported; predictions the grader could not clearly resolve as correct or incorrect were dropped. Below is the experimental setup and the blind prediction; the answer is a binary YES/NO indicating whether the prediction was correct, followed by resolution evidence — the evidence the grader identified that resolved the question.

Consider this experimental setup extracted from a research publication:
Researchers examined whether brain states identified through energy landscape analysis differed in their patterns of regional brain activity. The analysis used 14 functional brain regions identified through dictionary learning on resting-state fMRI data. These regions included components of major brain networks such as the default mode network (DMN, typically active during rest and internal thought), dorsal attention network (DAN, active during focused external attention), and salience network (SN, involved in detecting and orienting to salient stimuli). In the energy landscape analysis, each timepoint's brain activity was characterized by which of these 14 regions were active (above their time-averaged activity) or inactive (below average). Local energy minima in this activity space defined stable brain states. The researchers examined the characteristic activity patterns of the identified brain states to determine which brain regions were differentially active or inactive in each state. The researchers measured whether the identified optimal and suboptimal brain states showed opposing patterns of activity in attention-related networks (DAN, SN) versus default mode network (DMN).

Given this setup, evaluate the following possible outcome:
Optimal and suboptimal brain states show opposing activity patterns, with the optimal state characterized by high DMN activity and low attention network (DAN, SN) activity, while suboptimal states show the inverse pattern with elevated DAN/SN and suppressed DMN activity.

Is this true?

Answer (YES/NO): YES